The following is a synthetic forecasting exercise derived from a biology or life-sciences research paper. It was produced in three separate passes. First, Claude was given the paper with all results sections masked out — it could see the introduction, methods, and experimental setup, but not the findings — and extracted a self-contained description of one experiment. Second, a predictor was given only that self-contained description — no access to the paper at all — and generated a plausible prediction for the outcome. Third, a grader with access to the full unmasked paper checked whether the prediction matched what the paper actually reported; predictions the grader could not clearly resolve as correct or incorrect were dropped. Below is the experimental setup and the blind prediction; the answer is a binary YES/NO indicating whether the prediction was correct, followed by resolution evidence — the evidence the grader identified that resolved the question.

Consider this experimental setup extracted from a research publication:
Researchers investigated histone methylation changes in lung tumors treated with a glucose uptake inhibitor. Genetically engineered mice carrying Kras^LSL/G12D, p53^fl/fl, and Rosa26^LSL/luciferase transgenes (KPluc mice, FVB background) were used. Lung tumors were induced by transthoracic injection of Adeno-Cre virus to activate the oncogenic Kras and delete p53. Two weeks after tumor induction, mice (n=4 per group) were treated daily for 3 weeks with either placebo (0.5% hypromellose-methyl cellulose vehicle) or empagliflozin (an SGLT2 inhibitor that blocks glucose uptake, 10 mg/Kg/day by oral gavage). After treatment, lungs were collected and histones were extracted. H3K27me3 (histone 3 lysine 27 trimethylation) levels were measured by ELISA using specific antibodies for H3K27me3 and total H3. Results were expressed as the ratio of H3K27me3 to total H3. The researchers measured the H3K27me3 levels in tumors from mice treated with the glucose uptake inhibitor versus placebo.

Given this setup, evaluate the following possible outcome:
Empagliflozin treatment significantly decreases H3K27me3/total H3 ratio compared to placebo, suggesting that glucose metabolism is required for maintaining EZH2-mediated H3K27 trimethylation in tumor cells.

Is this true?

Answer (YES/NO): NO